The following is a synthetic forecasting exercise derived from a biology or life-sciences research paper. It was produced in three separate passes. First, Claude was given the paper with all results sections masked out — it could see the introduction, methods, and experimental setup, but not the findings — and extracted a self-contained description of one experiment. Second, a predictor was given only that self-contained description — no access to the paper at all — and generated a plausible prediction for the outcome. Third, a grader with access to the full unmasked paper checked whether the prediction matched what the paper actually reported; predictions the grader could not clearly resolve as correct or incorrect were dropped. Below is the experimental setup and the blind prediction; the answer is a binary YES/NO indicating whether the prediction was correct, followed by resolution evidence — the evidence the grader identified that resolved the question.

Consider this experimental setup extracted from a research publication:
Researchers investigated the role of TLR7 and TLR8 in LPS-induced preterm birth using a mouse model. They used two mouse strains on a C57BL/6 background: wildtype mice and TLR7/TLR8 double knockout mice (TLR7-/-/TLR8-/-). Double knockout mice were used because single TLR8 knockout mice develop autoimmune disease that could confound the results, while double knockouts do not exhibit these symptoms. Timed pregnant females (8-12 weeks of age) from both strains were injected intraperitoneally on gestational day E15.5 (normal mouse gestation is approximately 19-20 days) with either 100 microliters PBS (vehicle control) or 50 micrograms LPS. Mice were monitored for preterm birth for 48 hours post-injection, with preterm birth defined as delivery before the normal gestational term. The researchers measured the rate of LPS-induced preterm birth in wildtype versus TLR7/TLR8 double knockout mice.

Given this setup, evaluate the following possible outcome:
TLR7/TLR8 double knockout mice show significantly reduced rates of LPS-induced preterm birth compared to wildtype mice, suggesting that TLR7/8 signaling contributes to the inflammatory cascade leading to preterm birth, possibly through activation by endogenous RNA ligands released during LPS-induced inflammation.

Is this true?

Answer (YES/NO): NO